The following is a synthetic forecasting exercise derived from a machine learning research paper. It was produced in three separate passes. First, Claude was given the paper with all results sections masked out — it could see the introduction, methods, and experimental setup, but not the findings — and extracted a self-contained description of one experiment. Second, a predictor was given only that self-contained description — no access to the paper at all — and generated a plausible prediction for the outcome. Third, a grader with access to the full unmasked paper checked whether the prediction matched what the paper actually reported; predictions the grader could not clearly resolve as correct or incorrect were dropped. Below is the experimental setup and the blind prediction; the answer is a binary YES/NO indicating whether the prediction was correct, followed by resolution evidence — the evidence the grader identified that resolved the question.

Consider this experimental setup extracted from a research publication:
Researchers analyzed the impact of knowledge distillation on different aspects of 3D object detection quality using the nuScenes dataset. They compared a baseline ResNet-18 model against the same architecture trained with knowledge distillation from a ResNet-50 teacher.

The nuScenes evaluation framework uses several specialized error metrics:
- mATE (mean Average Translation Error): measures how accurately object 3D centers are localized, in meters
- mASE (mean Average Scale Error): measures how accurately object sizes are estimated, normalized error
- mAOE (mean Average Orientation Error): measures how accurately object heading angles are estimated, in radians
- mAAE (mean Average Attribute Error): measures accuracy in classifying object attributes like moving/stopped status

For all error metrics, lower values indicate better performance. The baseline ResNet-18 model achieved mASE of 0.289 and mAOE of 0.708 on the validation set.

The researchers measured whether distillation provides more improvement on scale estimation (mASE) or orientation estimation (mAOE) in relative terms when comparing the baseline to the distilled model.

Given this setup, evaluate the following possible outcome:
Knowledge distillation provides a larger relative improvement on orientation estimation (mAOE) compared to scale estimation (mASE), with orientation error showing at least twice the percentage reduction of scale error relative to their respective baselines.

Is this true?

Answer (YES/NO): YES